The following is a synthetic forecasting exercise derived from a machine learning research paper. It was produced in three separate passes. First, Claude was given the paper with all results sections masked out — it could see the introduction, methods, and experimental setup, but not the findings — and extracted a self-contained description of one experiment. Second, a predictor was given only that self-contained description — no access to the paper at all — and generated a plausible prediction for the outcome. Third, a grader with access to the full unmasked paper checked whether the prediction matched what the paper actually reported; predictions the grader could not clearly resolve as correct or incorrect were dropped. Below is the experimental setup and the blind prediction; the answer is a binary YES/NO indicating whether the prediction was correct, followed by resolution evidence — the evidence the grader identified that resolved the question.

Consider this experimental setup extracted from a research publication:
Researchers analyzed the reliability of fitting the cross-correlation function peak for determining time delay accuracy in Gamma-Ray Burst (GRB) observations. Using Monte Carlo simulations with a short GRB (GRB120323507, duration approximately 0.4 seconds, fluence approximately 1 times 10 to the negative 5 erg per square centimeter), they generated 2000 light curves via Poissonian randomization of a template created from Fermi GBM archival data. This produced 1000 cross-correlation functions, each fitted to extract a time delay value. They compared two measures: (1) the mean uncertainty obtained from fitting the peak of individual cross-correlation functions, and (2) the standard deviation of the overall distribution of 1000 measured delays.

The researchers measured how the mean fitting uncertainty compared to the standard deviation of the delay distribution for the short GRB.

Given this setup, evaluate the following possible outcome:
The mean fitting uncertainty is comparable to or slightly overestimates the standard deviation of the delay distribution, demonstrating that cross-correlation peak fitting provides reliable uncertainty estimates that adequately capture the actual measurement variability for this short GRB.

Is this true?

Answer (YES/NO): NO